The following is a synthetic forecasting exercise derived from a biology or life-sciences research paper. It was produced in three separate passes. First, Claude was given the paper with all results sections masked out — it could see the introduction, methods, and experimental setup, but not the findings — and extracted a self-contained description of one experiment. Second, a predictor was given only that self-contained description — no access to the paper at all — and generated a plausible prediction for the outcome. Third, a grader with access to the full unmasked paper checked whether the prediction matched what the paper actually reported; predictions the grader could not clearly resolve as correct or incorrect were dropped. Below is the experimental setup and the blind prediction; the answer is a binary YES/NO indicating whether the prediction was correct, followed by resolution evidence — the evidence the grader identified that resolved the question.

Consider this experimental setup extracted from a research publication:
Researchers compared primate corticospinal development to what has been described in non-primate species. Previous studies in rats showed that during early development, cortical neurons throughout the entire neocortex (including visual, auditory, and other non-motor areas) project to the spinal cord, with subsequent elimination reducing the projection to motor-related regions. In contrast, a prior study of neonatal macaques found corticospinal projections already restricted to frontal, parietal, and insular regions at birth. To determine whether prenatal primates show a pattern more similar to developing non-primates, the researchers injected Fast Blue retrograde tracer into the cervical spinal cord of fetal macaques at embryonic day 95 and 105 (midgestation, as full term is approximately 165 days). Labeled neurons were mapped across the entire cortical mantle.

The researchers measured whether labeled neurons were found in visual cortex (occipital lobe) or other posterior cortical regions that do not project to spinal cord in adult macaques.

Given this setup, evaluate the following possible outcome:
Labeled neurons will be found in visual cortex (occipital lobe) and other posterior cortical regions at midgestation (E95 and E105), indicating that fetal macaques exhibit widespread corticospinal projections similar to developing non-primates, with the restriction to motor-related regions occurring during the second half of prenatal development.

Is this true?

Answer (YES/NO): YES